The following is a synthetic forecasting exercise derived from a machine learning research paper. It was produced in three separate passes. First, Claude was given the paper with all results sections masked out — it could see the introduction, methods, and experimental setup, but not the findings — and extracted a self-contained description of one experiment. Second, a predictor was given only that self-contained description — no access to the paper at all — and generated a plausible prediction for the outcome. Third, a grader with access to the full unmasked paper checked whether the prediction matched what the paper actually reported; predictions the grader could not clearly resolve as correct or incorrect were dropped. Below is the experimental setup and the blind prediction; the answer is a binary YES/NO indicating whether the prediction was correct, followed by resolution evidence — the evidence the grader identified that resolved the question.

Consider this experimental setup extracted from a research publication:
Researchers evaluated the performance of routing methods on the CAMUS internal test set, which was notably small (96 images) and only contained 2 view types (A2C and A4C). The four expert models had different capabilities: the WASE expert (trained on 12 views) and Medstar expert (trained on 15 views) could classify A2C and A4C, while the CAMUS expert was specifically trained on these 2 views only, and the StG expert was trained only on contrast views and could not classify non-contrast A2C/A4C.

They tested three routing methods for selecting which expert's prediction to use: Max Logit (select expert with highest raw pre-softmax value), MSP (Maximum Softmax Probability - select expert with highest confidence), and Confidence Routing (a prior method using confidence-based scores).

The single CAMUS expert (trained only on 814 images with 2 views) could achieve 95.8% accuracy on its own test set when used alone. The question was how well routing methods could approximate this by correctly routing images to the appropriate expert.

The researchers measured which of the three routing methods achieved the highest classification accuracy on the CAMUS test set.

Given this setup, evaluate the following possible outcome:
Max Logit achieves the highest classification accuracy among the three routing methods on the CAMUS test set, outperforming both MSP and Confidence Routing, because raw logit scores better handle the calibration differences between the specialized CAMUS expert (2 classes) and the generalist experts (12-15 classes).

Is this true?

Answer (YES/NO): NO